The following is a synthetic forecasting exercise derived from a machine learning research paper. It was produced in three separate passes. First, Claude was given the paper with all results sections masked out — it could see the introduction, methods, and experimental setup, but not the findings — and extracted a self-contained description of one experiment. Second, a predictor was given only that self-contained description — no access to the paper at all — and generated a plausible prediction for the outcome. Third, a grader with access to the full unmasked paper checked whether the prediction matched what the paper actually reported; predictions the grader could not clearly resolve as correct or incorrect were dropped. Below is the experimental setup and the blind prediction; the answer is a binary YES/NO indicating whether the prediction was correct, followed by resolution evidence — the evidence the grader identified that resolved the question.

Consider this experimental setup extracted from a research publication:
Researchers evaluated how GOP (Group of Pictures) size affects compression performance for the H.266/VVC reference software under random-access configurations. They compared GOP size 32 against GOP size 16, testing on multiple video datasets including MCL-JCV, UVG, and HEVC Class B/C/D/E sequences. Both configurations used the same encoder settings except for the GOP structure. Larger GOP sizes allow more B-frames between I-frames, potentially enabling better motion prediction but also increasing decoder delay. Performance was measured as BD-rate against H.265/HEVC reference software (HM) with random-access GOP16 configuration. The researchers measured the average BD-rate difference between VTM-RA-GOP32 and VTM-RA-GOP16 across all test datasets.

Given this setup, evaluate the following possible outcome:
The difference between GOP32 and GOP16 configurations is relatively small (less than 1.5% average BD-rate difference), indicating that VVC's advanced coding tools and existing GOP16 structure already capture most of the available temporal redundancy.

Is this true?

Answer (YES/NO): NO